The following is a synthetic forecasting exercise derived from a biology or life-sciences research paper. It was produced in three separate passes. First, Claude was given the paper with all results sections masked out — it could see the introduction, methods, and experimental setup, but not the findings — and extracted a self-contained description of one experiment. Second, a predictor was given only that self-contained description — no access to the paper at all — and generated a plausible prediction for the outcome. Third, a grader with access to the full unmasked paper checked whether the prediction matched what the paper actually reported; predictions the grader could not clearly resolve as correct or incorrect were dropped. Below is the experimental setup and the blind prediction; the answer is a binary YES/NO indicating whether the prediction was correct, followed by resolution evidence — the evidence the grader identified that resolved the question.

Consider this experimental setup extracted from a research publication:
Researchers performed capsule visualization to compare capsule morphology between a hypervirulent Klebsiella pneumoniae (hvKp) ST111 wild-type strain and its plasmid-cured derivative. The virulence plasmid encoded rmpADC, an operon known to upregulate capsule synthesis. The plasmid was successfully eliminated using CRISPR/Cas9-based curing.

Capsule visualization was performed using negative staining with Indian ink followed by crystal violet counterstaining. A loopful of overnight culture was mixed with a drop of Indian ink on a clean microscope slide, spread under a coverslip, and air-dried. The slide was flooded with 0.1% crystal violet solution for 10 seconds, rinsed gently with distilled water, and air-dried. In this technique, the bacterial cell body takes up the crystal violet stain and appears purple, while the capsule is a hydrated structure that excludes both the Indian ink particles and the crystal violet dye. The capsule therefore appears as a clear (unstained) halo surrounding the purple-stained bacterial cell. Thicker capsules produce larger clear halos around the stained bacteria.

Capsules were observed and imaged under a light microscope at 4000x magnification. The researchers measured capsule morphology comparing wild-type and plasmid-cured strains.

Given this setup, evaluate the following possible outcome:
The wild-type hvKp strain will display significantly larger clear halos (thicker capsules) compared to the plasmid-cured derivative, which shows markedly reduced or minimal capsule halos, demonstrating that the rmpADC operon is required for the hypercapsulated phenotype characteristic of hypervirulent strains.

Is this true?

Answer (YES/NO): NO